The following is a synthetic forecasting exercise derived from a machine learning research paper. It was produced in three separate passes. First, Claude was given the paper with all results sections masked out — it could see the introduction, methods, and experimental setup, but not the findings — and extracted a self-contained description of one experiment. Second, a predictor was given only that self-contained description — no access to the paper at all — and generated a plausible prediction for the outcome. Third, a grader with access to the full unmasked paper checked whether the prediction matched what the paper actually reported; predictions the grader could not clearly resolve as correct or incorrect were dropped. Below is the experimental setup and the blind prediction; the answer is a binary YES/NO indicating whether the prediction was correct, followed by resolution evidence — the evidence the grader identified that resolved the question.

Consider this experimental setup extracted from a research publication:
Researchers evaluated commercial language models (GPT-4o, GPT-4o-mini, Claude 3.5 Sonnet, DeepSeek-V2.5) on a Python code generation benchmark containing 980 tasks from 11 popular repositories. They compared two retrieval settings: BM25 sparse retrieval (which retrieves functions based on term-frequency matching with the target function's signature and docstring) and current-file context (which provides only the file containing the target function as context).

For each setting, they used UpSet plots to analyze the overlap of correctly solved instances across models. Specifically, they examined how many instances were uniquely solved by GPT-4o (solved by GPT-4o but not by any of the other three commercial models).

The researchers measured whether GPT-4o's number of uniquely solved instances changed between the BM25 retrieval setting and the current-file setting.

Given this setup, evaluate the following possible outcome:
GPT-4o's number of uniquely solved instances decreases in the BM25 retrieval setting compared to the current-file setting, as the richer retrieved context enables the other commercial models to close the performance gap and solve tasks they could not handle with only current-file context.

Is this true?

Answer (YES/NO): NO